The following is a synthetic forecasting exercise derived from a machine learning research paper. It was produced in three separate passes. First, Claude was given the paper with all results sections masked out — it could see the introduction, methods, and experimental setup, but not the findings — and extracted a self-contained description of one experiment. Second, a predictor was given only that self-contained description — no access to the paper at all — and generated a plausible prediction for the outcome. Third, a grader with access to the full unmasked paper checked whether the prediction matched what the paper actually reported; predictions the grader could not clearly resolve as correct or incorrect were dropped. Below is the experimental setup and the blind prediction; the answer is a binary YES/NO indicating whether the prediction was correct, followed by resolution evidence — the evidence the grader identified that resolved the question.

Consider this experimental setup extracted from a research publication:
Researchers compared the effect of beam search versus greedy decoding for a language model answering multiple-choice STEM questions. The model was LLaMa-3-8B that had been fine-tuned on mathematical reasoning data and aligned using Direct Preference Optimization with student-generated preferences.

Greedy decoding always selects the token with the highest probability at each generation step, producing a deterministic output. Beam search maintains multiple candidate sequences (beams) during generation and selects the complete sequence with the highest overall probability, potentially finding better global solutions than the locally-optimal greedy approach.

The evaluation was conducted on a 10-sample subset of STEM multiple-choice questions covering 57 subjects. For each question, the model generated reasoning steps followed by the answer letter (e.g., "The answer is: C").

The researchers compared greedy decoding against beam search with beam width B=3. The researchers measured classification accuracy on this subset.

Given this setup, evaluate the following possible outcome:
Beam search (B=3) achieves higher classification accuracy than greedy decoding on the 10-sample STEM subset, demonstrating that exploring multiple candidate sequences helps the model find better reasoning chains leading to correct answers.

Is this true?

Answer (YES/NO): NO